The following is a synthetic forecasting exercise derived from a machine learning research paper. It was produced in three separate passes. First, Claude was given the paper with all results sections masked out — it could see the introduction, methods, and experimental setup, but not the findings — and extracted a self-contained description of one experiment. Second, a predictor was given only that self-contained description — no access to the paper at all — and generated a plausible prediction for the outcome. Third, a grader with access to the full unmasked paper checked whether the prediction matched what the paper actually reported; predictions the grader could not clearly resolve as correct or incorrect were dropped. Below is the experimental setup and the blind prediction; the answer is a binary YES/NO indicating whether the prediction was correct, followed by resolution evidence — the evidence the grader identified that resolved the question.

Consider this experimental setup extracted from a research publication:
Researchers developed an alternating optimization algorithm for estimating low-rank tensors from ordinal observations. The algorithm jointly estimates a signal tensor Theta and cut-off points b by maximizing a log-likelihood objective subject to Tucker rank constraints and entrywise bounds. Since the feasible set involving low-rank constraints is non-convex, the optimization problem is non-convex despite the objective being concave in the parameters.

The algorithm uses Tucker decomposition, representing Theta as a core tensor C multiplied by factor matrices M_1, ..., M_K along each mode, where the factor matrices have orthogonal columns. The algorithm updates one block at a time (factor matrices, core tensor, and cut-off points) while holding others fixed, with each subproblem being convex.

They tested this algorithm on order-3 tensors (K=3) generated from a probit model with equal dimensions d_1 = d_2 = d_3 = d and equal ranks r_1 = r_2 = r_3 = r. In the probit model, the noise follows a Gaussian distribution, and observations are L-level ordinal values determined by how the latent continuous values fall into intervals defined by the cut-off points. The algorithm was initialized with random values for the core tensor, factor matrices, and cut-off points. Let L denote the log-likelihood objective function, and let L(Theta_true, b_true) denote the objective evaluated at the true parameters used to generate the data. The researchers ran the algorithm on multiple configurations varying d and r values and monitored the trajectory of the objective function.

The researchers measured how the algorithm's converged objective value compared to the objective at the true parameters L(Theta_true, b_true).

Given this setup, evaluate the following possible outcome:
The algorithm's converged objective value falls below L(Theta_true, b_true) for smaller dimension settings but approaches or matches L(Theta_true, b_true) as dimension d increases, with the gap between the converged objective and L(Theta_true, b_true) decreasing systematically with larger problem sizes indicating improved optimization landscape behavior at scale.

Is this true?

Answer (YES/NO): NO